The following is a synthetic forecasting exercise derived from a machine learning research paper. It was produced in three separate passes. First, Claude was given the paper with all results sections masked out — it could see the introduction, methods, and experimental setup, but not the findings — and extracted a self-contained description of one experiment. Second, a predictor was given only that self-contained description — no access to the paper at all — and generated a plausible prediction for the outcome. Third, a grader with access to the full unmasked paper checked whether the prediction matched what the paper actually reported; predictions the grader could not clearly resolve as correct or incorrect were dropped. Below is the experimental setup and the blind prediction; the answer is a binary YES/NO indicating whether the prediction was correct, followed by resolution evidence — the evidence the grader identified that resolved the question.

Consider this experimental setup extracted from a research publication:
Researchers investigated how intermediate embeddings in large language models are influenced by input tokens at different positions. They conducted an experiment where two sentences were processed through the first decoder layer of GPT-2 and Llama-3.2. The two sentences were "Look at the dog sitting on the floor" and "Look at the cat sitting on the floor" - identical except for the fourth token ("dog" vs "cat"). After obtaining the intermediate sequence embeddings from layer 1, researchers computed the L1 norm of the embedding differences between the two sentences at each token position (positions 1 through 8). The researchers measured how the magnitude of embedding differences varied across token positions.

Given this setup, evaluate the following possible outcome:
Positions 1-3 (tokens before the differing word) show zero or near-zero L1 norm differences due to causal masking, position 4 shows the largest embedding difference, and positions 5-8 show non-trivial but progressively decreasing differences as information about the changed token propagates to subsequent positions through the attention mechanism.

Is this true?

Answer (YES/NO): NO